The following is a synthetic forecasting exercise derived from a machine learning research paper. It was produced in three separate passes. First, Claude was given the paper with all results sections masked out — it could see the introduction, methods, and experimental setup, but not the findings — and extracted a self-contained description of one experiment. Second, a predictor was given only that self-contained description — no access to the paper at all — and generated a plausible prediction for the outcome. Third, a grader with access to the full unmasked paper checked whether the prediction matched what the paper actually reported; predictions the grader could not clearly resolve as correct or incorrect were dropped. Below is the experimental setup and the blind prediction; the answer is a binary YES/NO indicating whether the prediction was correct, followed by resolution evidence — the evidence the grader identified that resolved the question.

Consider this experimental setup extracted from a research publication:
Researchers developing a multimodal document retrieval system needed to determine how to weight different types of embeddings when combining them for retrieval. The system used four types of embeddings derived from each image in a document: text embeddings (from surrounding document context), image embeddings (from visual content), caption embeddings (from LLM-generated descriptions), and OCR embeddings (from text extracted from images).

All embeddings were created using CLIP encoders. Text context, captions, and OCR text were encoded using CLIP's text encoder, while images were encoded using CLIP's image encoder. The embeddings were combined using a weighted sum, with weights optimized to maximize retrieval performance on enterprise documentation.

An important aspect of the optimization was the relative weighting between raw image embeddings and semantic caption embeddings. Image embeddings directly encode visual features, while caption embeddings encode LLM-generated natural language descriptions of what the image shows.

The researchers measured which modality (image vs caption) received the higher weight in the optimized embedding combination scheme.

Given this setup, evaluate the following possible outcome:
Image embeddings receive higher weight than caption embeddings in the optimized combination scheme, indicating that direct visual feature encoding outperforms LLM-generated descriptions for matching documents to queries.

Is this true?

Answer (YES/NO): NO